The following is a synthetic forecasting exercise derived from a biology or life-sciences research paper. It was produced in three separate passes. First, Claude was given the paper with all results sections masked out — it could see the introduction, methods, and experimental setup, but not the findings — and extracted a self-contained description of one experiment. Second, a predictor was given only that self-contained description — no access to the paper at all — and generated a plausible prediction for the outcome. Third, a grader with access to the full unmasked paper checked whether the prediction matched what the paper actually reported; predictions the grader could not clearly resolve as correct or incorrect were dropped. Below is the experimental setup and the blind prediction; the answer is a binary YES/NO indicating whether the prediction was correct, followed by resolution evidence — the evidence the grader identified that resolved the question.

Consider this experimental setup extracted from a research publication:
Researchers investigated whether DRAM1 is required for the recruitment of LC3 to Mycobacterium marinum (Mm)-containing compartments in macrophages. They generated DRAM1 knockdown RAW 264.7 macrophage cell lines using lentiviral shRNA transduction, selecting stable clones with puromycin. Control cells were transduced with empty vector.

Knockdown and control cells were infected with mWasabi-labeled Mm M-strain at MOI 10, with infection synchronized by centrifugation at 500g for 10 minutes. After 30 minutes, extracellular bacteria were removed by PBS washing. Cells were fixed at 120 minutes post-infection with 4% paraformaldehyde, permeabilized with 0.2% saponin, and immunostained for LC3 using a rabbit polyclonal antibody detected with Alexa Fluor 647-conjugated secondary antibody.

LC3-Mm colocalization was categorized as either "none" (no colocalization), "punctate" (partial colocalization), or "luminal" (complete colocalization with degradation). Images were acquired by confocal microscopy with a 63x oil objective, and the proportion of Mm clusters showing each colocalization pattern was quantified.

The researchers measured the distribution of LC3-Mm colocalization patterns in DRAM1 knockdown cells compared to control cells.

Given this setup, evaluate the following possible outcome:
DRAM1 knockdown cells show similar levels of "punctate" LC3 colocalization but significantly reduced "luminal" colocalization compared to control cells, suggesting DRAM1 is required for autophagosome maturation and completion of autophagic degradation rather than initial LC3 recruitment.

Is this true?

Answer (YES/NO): YES